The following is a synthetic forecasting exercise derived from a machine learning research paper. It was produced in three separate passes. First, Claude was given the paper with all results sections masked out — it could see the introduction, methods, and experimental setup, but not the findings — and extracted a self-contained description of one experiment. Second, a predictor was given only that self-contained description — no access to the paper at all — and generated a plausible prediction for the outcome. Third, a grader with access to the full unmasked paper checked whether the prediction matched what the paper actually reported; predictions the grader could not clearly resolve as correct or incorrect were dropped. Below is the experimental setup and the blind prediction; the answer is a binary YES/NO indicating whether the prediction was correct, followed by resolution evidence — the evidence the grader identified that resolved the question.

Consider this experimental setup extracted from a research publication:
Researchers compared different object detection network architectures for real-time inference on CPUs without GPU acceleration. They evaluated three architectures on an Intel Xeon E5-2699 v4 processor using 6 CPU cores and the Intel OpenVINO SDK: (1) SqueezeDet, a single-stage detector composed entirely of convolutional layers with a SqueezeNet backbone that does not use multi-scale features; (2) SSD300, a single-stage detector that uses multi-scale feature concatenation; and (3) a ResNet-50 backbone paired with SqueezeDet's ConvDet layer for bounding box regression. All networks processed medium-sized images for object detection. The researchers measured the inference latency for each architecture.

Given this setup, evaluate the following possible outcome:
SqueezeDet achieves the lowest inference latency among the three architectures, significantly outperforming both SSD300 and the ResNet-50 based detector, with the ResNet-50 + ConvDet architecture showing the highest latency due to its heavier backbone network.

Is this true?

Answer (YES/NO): YES